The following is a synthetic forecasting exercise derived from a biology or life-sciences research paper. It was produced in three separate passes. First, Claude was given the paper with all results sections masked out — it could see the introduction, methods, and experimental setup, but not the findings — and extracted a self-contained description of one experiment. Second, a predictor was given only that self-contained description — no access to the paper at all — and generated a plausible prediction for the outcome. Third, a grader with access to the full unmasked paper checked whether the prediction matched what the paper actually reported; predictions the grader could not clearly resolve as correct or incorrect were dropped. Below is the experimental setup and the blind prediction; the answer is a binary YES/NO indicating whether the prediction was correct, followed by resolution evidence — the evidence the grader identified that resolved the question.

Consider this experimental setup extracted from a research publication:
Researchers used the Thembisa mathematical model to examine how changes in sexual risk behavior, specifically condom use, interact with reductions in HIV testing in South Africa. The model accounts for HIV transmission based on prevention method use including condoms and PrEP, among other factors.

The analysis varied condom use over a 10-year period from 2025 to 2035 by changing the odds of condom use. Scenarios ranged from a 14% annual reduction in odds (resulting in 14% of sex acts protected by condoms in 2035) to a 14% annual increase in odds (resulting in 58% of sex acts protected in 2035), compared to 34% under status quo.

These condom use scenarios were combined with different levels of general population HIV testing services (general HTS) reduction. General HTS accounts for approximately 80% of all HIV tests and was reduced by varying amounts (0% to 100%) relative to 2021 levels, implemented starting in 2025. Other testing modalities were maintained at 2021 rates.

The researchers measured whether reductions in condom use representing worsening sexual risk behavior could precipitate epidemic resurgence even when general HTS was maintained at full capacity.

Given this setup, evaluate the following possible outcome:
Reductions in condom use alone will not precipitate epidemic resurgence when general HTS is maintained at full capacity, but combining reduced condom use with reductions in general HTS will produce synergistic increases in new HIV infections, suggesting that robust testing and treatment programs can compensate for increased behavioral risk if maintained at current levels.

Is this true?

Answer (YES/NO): YES